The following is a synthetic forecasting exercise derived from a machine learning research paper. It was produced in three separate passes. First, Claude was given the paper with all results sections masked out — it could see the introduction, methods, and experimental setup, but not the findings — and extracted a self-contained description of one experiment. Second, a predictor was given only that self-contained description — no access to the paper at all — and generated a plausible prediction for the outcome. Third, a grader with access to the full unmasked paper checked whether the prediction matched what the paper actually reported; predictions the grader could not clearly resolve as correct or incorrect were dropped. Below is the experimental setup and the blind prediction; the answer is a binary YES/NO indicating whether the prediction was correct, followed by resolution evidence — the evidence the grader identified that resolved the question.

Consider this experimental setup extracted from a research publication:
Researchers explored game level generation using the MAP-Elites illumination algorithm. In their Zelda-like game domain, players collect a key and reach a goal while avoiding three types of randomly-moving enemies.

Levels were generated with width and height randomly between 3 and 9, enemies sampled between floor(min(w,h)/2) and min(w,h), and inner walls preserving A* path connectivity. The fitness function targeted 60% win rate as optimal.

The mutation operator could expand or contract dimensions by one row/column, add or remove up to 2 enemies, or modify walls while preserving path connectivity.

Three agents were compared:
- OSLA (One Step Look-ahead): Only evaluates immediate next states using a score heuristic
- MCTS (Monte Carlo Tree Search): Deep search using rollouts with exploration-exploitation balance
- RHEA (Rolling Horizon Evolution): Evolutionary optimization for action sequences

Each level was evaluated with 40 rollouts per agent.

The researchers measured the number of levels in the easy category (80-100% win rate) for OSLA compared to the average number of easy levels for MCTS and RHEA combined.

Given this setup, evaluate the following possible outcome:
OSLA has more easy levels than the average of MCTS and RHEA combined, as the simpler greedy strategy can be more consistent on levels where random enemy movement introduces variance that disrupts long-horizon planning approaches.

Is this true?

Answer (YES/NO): NO